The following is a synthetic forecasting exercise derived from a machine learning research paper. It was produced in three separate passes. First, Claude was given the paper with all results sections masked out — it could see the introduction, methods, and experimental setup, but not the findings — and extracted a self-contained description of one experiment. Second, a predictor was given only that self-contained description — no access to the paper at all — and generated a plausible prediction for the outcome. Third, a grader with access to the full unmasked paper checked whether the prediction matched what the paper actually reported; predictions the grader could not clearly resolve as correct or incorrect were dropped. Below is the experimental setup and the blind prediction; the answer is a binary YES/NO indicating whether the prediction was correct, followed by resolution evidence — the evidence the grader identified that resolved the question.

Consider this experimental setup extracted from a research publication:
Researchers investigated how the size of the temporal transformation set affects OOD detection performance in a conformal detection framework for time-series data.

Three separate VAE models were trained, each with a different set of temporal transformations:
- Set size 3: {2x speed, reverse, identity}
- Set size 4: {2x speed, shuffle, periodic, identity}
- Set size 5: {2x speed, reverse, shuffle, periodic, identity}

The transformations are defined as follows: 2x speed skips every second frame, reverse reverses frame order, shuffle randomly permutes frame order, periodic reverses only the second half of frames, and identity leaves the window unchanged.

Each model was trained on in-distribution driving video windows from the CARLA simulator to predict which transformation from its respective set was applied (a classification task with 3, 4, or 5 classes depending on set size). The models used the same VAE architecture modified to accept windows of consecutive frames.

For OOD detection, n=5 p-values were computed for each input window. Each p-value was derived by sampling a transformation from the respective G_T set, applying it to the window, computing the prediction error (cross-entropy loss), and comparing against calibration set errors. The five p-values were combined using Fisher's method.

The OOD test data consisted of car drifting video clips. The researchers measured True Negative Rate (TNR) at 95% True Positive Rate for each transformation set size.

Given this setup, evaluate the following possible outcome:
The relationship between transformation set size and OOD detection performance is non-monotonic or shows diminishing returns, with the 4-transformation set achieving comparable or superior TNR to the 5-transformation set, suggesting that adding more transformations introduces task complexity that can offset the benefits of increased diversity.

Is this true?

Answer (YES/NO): NO